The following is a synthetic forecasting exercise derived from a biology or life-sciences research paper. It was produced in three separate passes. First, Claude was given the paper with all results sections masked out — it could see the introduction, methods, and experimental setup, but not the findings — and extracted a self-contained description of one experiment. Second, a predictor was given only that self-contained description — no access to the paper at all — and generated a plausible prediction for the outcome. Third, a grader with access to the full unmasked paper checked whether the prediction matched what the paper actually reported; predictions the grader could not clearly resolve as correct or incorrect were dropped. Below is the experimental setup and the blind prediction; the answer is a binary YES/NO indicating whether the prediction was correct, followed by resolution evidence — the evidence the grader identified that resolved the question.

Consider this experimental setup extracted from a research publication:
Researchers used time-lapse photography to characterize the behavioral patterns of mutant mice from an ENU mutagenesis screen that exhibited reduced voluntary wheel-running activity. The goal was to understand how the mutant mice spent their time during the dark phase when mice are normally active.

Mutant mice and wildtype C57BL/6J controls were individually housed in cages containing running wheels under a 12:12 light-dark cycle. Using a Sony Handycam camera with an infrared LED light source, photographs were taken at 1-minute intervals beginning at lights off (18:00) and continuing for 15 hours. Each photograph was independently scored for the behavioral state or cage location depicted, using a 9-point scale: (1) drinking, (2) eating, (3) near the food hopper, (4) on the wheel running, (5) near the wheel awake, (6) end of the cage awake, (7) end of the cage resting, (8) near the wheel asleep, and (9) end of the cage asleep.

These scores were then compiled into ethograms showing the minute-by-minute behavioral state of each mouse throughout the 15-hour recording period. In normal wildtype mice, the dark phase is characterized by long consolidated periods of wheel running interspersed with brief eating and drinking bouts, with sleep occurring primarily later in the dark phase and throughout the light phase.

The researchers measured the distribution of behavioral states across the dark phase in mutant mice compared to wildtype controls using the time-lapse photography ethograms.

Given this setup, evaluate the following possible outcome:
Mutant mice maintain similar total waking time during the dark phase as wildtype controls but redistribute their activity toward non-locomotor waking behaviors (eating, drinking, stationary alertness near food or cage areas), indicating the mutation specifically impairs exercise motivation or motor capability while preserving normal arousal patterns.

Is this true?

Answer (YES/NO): NO